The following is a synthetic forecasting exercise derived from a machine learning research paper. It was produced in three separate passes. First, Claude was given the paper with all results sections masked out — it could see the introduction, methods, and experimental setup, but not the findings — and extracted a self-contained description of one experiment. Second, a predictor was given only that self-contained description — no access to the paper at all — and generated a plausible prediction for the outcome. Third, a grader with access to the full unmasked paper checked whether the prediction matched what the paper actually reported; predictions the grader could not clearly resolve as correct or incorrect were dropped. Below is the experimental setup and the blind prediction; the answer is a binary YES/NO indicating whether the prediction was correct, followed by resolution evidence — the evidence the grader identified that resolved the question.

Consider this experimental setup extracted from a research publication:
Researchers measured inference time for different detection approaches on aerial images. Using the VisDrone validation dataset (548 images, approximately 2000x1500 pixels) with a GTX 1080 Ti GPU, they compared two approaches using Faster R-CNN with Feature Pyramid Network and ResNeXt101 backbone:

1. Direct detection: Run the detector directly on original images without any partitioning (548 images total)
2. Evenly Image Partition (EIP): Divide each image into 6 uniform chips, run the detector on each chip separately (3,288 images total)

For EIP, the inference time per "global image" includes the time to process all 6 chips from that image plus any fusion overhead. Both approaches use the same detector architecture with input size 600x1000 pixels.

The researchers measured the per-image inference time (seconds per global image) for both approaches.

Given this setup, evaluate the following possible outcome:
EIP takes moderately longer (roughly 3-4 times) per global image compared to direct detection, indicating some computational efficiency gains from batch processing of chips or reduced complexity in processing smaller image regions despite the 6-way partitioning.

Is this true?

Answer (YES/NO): NO